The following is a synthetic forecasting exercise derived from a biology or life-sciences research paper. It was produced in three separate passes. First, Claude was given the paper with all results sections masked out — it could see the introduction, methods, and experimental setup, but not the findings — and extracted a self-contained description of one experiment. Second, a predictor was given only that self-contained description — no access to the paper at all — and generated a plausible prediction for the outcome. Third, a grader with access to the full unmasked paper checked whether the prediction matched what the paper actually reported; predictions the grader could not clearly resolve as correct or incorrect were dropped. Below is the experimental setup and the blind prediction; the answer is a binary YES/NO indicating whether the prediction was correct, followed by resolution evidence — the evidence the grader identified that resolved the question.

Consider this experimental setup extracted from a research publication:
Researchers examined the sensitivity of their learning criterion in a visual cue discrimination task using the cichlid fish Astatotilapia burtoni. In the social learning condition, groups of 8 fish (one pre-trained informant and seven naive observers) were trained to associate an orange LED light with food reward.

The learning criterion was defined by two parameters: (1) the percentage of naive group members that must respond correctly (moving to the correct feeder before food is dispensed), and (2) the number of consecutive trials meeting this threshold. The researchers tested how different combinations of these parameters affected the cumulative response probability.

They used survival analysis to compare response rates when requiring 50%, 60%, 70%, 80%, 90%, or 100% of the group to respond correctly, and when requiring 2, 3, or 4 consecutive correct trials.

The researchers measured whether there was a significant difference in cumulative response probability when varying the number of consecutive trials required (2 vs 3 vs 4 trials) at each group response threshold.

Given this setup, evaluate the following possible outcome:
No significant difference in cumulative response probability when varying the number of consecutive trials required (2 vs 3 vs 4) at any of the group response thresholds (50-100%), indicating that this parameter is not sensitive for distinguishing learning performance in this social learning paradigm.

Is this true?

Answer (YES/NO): YES